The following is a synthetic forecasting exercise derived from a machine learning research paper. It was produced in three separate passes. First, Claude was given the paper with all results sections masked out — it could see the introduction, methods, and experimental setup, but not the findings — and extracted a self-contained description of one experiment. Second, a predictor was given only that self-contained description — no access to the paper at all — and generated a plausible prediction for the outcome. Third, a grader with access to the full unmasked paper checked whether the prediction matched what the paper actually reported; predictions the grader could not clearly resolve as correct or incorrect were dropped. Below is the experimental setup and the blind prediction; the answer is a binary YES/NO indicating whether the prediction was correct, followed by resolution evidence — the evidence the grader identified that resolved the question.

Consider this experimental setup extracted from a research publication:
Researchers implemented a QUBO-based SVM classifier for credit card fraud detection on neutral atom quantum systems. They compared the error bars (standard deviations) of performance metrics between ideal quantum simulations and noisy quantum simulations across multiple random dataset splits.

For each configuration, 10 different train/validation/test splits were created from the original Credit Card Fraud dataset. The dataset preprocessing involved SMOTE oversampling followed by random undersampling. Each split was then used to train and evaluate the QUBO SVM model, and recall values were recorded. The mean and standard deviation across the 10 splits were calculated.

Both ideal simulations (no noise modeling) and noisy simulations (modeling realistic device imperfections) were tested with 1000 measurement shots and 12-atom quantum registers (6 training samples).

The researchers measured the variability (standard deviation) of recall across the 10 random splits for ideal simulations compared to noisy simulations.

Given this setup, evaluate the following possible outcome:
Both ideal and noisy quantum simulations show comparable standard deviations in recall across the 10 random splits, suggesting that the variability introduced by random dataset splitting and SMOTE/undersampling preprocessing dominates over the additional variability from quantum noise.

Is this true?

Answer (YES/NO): NO